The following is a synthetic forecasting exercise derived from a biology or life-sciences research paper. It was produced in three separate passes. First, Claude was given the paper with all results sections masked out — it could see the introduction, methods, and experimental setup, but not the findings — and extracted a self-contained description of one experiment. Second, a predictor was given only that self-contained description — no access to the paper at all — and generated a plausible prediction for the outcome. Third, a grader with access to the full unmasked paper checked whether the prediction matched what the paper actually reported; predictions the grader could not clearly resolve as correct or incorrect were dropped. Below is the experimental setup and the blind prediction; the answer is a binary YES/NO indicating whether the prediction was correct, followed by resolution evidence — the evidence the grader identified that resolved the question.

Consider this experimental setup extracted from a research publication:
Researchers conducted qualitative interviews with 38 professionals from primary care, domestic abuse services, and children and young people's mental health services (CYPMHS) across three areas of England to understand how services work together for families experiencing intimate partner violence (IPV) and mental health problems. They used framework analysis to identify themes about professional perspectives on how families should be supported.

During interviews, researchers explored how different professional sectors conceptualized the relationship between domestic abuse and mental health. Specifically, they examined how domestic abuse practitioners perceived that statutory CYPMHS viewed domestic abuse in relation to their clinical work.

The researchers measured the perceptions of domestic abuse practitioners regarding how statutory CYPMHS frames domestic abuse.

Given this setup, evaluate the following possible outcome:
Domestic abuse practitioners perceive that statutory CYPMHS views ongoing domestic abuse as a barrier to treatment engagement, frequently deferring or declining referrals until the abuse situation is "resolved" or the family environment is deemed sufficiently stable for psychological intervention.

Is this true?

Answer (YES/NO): YES